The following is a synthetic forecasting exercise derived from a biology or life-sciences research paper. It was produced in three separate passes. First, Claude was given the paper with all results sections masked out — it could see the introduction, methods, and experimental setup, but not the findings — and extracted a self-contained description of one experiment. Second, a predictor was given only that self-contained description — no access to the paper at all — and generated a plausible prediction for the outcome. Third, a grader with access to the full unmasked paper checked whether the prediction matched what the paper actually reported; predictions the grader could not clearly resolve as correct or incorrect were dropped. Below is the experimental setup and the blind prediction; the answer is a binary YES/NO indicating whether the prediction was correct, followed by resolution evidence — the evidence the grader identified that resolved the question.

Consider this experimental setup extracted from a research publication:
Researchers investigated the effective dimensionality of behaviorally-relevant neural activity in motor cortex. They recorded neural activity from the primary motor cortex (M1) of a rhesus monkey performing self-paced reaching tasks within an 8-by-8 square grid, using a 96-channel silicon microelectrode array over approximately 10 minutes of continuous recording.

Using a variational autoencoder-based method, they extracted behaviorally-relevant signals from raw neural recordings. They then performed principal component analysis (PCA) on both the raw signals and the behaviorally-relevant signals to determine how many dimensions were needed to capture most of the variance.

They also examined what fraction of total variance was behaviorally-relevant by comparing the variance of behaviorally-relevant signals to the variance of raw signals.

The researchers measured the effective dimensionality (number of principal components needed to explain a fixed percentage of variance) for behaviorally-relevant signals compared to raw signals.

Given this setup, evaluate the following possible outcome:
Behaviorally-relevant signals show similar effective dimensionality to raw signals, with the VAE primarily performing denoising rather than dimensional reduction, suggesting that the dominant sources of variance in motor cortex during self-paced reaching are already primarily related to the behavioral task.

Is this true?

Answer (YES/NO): NO